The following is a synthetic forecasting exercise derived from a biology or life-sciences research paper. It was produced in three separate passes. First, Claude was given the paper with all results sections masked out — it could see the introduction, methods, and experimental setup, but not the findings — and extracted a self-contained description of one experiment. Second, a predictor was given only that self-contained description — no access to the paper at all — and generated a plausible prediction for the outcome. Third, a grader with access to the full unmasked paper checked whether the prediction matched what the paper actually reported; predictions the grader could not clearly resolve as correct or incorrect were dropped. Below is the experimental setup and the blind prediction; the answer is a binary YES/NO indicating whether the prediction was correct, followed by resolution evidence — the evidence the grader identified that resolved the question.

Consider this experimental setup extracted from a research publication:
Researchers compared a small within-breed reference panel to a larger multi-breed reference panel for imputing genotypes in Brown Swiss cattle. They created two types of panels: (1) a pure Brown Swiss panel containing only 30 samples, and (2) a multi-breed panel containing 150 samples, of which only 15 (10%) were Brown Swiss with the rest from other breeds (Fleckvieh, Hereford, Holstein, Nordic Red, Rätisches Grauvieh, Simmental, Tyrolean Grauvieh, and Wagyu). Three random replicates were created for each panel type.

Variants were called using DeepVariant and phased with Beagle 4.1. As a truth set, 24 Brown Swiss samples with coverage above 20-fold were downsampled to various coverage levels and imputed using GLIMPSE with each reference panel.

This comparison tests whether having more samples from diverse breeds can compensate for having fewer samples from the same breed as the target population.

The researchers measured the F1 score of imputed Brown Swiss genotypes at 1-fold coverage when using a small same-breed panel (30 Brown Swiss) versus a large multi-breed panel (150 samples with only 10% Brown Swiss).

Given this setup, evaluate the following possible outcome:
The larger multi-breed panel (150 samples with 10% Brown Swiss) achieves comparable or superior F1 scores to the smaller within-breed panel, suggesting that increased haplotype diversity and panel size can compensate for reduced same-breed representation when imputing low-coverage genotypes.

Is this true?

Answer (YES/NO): YES